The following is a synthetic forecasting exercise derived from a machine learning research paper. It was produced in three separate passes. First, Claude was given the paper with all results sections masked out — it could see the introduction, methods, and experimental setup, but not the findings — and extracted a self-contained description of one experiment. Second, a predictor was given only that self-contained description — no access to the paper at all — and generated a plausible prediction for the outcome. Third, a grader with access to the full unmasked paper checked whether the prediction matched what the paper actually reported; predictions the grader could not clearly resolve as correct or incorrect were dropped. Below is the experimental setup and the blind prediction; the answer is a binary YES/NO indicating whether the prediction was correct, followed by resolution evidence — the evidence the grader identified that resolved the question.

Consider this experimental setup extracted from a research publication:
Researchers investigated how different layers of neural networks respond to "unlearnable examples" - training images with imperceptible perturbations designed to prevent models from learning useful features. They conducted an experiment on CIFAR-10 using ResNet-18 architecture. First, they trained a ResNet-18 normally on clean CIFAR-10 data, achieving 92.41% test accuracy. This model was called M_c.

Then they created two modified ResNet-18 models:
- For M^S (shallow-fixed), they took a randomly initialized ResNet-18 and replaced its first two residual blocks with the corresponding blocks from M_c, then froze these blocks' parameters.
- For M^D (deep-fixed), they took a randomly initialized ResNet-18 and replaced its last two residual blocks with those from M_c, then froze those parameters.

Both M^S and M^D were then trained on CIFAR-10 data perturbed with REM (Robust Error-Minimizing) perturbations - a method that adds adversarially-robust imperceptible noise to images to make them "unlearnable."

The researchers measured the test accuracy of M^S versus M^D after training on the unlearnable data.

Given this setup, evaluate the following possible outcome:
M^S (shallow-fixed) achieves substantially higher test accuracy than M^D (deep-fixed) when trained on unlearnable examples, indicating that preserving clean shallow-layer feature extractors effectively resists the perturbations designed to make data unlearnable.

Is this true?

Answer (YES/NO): YES